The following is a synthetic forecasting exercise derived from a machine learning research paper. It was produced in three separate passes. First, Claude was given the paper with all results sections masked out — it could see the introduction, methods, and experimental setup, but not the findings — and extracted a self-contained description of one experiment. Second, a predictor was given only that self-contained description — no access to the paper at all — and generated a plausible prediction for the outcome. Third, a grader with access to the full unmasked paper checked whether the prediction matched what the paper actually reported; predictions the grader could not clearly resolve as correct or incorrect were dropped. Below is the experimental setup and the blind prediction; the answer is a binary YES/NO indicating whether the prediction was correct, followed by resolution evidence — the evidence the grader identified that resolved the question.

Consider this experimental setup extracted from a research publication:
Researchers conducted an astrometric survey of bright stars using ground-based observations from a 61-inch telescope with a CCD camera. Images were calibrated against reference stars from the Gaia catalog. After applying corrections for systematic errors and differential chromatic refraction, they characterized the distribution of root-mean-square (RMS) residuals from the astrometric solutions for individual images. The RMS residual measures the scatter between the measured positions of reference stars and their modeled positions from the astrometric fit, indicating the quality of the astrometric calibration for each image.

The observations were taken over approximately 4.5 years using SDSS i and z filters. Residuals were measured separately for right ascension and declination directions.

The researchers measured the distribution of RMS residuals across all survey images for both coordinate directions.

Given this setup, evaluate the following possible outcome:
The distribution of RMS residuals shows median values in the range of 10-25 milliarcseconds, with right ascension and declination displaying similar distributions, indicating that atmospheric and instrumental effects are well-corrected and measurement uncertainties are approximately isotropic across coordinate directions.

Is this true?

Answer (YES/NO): NO